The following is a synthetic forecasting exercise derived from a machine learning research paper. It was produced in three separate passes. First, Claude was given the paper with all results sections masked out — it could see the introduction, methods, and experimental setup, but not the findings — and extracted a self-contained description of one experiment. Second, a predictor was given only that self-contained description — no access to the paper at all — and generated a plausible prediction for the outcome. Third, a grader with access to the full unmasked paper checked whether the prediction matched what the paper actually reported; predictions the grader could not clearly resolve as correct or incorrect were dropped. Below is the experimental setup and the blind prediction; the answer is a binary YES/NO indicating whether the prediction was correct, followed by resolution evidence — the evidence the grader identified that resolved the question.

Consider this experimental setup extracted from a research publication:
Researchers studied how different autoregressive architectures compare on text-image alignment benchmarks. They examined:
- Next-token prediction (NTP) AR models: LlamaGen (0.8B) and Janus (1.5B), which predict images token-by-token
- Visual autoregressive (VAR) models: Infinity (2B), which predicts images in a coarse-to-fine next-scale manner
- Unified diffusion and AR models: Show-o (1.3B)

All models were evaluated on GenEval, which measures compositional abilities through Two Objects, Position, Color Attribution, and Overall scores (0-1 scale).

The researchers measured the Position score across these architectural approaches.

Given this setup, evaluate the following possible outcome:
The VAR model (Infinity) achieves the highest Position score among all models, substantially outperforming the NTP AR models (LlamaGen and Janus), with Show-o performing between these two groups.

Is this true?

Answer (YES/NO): NO